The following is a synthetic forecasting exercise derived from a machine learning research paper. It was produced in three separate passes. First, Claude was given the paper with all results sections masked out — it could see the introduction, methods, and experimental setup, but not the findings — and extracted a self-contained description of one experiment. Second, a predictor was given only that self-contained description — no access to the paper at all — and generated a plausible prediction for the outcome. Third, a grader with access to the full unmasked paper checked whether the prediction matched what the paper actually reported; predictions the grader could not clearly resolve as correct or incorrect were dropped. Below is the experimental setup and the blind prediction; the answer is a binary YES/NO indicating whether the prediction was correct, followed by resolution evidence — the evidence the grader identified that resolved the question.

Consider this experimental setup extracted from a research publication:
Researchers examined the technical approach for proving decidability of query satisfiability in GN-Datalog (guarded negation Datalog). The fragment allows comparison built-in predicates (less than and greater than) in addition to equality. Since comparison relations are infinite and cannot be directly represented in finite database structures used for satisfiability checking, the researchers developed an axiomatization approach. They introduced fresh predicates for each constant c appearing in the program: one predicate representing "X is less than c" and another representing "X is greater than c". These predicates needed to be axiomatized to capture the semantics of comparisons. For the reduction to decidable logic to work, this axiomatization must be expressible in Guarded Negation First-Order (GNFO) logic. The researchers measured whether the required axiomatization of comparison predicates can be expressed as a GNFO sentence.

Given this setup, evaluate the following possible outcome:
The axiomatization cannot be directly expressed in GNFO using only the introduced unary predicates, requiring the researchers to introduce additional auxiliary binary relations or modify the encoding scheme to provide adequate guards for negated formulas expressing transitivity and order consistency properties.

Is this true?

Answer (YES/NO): NO